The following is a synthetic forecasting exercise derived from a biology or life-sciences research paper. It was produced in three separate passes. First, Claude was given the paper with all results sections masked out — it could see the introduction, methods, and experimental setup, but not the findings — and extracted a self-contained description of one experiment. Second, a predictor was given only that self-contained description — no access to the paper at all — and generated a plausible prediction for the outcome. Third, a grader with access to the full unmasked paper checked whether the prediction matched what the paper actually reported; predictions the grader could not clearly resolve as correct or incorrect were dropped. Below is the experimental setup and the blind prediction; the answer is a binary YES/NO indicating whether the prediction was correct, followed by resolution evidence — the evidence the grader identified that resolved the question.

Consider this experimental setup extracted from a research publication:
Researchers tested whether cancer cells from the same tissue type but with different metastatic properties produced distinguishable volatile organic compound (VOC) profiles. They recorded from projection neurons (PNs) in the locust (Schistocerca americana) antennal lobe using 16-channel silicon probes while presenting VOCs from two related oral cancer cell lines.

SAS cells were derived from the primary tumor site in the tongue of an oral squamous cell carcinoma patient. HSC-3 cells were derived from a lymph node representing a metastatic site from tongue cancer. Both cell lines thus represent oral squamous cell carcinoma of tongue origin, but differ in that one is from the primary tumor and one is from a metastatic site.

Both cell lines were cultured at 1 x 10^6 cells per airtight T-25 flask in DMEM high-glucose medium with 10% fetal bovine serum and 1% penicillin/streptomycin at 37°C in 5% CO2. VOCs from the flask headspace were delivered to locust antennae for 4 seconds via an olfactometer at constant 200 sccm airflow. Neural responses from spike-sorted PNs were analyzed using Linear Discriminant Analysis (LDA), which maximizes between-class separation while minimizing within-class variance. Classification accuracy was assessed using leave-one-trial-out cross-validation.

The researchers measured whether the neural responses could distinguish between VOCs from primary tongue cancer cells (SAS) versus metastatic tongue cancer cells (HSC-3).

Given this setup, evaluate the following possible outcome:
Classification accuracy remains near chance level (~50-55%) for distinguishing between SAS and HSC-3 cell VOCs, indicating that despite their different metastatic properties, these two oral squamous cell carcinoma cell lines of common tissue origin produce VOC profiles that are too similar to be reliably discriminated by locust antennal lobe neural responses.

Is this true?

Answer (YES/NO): NO